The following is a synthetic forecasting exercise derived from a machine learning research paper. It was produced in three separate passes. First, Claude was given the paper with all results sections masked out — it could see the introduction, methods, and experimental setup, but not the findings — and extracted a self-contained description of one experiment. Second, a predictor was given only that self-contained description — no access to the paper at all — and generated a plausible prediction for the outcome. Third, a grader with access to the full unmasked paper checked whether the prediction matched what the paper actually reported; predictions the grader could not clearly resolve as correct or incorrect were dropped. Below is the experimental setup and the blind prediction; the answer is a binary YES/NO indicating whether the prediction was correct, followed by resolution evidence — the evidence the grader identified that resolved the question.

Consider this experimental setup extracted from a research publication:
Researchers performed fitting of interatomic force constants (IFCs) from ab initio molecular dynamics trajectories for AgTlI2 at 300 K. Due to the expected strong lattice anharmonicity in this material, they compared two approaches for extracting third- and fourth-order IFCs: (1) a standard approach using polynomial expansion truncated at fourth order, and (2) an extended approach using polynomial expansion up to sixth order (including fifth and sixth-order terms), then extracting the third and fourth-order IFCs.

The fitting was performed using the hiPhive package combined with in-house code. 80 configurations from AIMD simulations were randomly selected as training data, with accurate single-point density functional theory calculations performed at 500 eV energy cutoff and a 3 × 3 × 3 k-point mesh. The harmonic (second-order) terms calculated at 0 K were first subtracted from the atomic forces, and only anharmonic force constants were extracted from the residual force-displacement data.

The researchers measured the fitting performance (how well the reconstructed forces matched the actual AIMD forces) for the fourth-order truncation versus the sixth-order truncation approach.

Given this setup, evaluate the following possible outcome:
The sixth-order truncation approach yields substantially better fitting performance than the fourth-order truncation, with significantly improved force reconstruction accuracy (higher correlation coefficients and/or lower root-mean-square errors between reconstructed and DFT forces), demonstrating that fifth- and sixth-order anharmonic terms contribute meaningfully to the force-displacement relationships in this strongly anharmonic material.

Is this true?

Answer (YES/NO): YES